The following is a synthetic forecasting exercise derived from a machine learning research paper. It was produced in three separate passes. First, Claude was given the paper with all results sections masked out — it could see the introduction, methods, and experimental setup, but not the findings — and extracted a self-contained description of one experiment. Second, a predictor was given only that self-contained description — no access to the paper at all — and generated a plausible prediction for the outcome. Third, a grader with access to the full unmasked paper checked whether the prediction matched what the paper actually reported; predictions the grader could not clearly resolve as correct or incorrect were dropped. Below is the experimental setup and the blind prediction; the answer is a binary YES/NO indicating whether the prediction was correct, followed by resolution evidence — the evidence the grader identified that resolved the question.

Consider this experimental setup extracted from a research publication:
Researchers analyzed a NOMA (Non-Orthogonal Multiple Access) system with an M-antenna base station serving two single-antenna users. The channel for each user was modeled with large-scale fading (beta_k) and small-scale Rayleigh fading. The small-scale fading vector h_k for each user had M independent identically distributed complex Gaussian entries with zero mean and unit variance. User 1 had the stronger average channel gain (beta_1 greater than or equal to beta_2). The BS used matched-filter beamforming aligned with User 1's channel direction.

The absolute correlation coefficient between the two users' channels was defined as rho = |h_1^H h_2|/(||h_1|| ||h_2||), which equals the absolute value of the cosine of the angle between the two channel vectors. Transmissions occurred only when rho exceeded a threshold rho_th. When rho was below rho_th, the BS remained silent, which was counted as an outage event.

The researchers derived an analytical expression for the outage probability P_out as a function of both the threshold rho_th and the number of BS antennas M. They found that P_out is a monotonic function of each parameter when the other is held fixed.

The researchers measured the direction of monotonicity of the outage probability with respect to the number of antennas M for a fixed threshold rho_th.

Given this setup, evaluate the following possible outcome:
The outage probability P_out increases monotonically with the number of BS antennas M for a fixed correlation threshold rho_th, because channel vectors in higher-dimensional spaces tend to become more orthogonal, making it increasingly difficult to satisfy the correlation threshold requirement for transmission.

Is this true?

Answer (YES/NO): YES